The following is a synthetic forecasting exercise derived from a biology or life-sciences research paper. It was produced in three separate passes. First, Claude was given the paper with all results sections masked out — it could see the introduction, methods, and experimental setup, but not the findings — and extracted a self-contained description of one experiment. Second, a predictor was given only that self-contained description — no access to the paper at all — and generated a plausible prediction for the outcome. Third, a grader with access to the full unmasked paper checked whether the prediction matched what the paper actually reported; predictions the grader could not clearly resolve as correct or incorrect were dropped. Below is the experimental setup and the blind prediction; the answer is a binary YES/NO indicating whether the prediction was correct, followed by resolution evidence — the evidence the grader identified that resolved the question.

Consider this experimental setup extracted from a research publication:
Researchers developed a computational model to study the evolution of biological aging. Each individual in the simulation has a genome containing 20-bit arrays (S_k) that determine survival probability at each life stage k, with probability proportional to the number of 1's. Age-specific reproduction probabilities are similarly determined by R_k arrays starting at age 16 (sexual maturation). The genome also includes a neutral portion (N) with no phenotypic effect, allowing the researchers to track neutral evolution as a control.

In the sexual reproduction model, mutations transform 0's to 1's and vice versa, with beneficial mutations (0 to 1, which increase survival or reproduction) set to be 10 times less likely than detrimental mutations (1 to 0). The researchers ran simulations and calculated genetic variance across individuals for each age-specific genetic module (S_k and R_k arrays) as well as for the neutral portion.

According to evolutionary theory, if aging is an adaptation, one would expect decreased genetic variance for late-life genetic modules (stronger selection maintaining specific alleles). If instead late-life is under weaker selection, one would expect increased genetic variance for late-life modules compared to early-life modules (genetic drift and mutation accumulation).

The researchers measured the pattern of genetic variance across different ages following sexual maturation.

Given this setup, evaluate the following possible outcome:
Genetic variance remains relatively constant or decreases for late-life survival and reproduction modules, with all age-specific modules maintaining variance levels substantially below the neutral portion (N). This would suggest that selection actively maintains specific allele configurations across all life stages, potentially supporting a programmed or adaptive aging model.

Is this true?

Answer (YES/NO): NO